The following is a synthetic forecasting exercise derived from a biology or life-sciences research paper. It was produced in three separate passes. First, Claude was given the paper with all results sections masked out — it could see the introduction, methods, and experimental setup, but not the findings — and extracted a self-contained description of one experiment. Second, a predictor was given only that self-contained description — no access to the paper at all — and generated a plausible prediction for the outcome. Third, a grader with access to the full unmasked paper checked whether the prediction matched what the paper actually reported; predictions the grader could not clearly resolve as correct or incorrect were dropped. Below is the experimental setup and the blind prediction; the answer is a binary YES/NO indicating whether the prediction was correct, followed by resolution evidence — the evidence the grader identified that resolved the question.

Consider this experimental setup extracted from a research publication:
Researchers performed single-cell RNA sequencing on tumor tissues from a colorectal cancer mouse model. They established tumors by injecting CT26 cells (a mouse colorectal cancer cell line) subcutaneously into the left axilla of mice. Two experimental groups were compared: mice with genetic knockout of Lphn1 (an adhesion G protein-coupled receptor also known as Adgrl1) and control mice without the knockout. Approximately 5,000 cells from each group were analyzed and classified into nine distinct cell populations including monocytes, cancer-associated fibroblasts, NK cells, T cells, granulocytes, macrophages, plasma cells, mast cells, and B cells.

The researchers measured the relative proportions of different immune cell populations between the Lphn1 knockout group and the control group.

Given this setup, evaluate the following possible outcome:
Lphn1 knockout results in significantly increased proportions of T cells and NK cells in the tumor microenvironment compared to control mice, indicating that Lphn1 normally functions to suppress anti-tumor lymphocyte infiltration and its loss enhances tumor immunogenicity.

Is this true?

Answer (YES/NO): YES